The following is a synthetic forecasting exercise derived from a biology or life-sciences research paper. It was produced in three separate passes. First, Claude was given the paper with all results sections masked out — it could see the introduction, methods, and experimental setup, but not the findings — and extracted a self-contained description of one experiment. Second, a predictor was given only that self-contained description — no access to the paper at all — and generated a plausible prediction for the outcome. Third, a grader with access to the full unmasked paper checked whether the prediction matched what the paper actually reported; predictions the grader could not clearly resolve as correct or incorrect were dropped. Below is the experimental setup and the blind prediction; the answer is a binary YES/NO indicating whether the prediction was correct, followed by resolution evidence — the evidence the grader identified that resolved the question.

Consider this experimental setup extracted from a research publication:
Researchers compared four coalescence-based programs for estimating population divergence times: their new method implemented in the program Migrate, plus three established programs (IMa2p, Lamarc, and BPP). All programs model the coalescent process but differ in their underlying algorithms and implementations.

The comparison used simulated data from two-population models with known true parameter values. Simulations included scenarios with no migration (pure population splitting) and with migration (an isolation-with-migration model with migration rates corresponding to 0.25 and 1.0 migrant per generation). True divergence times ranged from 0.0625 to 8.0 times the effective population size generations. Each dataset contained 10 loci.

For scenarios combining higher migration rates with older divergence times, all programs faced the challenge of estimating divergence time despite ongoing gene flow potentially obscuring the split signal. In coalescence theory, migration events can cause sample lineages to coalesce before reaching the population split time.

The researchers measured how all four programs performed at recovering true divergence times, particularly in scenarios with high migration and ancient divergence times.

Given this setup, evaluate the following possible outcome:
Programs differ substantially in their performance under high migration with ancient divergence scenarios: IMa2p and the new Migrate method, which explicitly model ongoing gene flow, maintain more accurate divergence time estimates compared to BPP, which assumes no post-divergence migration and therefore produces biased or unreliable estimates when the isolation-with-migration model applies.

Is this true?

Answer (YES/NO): NO